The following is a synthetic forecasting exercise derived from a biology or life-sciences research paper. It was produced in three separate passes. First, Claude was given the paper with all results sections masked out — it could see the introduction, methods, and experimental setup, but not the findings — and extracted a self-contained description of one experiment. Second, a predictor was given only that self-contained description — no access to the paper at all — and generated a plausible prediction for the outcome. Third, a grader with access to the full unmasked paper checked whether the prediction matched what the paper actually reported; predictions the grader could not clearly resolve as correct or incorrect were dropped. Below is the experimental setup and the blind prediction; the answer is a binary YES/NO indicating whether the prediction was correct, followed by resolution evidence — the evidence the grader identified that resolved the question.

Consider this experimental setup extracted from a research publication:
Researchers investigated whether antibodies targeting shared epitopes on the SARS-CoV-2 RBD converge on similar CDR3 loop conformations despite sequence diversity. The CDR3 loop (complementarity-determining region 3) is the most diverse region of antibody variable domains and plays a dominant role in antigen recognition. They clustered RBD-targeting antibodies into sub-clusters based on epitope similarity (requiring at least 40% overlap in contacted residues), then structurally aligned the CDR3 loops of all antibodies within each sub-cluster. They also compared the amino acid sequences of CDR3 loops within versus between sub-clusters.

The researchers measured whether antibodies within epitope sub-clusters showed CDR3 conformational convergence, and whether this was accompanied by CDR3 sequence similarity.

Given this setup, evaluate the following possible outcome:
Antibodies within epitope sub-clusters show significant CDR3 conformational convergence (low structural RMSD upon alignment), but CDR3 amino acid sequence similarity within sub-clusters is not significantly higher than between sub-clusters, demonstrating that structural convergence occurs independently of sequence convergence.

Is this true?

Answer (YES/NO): YES